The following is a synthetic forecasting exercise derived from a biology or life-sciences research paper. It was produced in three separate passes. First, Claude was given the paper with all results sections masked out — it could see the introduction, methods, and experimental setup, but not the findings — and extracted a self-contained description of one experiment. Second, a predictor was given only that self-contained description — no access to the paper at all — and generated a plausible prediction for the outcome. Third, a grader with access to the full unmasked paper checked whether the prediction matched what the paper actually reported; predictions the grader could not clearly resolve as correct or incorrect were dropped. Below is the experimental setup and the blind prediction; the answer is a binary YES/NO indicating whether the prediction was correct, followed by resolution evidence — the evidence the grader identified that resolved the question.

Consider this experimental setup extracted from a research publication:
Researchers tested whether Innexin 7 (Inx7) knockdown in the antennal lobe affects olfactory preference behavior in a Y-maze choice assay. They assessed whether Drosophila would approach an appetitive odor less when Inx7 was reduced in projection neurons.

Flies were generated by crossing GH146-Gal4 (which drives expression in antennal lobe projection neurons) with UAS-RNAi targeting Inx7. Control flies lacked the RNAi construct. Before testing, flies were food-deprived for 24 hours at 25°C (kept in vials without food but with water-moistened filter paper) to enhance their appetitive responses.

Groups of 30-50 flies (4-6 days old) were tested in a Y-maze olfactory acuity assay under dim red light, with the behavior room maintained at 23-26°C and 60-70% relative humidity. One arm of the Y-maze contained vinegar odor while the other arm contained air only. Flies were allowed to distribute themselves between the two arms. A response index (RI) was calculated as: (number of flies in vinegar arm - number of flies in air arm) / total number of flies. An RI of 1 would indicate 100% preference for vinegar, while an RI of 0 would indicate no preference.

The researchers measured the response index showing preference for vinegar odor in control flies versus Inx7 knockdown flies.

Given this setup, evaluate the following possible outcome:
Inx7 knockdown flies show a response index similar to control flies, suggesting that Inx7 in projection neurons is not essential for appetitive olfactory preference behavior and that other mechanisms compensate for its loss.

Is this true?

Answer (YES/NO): NO